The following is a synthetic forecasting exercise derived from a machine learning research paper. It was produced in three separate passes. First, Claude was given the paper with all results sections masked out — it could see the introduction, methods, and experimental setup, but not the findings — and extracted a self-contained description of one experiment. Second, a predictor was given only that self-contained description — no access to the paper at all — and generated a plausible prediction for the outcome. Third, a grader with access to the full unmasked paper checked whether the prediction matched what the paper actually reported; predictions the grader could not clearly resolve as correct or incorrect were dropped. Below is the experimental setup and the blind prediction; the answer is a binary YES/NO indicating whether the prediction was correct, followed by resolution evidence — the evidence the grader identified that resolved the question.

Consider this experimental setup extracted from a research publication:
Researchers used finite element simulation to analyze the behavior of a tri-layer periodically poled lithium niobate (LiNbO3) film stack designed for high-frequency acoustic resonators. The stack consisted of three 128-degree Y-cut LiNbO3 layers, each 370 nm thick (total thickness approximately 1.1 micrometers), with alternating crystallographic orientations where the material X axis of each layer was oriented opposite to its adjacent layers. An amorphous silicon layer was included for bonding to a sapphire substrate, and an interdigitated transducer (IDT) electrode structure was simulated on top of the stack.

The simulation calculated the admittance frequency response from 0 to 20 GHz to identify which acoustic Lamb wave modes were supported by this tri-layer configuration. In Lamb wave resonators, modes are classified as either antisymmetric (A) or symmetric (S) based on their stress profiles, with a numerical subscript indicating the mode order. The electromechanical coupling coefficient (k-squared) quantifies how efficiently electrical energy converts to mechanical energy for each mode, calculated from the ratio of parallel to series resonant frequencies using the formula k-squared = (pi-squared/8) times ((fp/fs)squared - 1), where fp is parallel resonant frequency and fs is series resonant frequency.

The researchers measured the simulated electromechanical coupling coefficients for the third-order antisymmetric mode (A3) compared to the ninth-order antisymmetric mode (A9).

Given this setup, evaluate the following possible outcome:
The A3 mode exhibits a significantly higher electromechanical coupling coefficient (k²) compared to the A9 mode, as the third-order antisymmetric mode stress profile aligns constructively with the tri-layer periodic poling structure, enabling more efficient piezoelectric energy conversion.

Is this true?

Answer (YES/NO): YES